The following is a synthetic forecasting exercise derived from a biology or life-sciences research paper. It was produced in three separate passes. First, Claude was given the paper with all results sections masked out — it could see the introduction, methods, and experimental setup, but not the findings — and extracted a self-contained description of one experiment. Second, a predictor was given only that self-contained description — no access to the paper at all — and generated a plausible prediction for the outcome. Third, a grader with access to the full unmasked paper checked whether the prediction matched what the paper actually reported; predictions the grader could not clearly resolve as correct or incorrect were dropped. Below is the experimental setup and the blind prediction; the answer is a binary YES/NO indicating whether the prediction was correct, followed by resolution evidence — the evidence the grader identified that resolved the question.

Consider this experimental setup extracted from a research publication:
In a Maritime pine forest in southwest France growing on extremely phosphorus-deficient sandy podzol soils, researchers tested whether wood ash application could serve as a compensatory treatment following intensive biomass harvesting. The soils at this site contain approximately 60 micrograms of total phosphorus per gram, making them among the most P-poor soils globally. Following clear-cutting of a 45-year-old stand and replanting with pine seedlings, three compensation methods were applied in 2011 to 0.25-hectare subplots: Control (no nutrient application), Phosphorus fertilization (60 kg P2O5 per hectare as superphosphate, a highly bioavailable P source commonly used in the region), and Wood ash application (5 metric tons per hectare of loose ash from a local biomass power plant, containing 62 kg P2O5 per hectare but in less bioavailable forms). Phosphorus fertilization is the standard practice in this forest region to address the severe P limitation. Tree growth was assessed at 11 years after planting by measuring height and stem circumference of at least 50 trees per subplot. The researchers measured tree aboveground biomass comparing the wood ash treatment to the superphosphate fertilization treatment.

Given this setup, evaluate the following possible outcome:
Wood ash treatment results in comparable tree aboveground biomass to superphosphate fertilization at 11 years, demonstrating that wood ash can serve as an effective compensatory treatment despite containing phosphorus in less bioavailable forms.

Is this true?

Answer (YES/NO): NO